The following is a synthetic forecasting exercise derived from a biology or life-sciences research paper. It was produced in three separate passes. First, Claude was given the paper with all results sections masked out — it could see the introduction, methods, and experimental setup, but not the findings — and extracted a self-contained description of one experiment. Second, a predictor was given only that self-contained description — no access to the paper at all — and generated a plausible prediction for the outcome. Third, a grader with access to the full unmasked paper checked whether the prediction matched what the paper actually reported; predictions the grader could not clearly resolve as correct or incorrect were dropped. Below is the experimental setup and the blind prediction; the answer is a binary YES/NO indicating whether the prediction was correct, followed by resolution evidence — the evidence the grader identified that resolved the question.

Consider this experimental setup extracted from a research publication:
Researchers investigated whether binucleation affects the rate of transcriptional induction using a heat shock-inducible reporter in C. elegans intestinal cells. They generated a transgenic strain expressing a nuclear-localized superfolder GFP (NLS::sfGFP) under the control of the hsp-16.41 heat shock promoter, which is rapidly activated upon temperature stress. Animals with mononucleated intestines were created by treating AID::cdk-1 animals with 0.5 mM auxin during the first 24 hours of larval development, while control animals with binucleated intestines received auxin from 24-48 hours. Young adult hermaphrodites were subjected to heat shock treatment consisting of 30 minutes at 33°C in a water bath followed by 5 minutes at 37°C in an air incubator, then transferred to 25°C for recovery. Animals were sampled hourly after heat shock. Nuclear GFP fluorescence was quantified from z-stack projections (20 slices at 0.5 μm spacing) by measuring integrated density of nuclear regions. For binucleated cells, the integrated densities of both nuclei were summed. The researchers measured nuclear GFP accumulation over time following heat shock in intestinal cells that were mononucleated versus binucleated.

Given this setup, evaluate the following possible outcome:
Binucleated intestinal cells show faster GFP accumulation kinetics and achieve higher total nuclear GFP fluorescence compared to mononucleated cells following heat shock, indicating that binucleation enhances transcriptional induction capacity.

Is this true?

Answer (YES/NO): YES